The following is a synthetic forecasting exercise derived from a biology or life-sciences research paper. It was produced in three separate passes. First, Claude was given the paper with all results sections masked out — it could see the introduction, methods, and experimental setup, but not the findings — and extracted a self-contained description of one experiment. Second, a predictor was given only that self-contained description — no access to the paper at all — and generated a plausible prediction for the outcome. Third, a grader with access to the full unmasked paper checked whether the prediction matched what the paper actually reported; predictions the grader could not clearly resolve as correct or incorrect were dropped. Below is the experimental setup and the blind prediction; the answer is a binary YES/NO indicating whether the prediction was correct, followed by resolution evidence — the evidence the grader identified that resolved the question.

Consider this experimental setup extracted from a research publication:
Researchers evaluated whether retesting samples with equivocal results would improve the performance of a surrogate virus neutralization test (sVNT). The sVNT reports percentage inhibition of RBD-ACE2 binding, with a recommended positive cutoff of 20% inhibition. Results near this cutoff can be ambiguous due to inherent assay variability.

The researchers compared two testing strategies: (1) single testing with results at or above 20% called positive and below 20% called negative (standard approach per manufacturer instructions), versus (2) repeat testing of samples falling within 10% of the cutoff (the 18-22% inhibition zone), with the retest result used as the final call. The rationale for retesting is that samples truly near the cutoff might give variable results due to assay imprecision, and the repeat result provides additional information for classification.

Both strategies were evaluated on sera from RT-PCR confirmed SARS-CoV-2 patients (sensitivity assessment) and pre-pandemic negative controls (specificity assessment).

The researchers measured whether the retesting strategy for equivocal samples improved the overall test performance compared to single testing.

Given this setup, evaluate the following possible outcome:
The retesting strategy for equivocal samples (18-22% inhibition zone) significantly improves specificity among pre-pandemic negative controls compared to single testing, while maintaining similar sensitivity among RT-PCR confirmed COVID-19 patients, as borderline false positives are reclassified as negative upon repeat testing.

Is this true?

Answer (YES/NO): YES